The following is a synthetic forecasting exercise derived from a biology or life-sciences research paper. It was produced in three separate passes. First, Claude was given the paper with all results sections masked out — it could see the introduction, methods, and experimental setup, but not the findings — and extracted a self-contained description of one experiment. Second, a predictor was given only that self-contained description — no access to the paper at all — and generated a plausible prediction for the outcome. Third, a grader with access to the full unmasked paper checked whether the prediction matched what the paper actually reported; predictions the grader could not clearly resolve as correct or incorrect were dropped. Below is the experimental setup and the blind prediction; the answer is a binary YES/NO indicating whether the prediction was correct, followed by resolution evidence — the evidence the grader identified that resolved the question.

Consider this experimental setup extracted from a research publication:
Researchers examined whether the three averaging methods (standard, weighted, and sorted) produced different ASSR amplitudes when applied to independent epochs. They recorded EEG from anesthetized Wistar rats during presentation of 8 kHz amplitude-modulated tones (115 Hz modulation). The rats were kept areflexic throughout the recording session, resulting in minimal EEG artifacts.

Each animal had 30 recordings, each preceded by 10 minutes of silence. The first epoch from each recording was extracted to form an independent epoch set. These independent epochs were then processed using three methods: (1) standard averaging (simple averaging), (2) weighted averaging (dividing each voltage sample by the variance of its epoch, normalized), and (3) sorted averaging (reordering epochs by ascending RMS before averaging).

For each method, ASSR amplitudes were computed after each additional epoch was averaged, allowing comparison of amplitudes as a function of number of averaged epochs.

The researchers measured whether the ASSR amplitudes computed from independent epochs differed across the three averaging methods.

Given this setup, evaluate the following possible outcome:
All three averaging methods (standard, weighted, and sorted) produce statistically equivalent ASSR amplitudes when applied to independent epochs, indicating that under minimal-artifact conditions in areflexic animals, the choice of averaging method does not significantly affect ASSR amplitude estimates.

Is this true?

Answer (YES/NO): YES